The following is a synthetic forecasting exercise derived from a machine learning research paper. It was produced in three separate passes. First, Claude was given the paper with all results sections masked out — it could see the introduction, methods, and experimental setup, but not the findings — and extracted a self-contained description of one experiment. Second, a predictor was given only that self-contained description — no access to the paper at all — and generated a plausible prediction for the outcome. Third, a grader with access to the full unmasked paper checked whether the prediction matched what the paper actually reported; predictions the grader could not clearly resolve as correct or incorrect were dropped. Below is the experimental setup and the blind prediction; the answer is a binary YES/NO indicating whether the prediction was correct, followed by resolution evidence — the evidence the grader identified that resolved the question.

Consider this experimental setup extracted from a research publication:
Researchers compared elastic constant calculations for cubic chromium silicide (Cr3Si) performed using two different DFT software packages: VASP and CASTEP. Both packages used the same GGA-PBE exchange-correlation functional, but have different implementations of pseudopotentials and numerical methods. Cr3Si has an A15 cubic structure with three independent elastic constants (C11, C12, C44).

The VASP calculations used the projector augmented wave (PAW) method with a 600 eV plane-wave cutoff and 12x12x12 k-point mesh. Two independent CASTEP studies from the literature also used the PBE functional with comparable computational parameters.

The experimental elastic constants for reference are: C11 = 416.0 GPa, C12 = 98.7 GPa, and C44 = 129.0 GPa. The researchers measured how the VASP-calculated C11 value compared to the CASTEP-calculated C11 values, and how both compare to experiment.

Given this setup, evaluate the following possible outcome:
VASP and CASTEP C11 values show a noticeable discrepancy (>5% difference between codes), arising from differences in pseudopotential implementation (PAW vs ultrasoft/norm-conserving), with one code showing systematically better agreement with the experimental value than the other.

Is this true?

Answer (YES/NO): NO